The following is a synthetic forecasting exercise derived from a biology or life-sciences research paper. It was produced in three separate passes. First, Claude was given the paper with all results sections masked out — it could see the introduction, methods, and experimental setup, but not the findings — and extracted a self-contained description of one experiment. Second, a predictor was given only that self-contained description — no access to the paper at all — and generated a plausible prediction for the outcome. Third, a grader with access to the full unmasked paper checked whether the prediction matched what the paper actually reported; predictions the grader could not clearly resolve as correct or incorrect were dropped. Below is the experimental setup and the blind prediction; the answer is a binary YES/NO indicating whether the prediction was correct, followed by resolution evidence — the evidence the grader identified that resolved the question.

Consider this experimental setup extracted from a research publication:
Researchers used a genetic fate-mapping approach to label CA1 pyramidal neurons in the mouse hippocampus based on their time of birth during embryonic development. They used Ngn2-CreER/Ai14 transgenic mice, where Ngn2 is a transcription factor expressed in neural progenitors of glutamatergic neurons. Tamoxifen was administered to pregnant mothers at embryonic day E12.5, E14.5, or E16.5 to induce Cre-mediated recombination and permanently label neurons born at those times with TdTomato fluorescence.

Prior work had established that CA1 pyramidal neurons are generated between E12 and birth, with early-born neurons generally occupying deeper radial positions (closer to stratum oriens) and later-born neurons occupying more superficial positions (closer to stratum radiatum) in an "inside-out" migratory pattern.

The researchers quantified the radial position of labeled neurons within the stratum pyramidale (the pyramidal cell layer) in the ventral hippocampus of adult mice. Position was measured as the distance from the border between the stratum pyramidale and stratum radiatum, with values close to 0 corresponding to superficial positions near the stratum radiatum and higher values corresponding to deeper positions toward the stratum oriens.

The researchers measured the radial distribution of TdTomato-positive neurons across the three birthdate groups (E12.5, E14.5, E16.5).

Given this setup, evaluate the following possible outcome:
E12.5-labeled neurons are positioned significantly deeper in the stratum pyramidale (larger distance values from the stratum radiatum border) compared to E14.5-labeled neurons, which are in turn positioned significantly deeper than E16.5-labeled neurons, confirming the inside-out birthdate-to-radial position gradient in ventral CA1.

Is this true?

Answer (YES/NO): YES